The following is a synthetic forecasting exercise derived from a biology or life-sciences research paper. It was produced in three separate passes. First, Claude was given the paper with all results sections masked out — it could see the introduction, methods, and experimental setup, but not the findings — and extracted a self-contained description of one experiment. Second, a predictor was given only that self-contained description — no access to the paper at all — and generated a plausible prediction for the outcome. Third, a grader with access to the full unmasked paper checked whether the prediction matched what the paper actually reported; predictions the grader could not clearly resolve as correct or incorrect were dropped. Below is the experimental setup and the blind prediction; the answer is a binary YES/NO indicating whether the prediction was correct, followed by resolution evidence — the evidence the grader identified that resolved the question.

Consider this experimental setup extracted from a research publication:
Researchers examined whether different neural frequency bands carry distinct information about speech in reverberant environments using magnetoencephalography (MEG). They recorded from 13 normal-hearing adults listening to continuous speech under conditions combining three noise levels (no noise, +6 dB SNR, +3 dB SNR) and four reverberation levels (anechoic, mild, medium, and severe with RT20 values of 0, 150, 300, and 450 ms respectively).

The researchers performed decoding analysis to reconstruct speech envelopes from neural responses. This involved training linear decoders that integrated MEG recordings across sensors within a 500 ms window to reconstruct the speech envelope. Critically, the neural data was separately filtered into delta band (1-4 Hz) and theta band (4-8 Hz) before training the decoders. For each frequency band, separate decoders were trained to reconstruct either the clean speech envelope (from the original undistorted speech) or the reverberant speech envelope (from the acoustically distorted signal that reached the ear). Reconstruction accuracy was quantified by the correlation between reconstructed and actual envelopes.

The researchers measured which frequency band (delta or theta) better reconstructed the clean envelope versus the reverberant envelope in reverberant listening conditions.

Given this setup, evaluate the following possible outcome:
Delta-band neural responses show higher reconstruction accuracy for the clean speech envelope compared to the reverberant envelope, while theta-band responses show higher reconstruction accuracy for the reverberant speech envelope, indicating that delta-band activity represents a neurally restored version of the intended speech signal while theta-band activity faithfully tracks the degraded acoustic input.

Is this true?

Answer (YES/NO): NO